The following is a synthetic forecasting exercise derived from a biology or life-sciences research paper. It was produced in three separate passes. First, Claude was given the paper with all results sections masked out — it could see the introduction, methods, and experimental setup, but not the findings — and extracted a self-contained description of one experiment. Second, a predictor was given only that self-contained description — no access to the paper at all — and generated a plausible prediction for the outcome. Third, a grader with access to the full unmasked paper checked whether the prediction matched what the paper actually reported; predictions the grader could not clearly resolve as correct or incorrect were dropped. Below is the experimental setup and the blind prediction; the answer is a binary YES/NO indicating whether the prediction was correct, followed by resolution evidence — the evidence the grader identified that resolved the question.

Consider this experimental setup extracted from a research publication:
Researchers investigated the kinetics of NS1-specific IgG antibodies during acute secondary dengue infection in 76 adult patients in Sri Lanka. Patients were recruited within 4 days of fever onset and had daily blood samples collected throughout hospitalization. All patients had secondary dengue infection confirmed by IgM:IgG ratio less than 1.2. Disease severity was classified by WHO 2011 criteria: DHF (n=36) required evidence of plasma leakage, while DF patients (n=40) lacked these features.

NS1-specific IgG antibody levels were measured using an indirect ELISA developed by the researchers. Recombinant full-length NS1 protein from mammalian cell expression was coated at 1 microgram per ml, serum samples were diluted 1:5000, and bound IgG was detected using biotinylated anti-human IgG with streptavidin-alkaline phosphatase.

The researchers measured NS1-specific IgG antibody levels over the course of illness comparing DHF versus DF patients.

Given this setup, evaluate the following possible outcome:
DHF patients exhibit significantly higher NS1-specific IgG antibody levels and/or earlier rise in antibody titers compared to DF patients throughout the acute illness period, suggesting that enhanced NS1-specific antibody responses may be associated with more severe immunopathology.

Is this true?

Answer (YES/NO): YES